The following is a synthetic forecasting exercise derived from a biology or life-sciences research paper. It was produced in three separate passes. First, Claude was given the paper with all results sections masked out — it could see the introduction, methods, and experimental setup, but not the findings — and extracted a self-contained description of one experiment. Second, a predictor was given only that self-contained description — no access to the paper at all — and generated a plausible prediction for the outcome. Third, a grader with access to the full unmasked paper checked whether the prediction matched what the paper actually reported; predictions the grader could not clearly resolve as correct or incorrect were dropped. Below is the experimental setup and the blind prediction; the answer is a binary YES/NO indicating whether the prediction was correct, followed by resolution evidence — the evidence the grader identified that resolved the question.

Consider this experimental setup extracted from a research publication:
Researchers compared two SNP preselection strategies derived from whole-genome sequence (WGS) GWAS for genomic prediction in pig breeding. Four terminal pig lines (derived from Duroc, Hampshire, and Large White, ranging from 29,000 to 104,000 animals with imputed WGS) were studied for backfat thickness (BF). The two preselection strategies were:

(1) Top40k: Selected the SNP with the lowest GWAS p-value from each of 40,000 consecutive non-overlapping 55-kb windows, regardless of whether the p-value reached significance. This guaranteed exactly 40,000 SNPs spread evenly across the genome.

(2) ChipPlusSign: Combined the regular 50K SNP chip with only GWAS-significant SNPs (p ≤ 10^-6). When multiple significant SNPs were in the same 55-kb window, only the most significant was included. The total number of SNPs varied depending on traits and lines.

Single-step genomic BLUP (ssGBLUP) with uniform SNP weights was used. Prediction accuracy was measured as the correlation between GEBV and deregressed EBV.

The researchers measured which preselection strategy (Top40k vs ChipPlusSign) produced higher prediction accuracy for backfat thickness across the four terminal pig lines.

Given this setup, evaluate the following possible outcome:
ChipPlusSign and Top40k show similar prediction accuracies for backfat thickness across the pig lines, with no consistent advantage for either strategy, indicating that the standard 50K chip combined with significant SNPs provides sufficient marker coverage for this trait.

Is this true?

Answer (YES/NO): NO